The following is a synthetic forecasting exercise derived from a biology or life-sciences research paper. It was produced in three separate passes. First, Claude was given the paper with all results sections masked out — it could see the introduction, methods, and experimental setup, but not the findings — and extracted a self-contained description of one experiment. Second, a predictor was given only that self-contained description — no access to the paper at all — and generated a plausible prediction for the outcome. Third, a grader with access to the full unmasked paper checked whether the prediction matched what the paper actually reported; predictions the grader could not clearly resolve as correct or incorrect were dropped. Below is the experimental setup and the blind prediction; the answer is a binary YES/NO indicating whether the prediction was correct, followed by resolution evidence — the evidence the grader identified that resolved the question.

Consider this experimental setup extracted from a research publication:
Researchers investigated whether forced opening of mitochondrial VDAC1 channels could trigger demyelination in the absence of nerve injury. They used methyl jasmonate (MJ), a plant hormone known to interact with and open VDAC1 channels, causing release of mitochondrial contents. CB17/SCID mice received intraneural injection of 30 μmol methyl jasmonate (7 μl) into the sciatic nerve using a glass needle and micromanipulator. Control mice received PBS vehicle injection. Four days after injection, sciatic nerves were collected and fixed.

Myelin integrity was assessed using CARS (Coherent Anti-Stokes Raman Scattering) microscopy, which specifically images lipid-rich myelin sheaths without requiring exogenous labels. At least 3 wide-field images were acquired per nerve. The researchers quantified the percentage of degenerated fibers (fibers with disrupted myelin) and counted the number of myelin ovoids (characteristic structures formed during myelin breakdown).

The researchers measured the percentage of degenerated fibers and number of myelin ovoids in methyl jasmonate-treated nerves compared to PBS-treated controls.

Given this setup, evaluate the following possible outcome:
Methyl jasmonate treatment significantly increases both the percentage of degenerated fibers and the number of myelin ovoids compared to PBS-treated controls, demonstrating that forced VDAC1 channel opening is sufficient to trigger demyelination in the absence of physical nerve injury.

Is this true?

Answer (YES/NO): YES